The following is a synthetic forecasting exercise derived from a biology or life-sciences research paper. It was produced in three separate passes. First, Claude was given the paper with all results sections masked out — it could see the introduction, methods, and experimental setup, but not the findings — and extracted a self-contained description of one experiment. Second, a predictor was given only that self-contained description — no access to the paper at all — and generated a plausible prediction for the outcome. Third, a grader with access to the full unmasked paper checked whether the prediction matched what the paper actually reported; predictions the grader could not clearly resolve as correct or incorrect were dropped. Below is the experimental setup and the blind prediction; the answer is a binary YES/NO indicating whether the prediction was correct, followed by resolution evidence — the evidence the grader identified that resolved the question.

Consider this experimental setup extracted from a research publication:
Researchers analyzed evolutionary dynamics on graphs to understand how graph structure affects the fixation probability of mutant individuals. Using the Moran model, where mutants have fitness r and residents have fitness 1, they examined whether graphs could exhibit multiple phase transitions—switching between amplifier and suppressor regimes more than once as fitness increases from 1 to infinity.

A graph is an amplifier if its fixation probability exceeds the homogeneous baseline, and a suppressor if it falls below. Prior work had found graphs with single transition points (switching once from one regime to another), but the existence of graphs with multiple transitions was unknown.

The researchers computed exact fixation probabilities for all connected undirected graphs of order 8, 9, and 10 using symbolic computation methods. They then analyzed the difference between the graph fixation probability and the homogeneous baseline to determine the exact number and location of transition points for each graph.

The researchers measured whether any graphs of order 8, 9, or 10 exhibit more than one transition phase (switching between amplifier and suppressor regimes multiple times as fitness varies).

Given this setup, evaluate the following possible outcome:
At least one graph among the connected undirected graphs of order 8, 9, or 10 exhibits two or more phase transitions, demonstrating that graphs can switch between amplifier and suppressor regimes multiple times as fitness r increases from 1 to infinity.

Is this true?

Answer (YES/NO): YES